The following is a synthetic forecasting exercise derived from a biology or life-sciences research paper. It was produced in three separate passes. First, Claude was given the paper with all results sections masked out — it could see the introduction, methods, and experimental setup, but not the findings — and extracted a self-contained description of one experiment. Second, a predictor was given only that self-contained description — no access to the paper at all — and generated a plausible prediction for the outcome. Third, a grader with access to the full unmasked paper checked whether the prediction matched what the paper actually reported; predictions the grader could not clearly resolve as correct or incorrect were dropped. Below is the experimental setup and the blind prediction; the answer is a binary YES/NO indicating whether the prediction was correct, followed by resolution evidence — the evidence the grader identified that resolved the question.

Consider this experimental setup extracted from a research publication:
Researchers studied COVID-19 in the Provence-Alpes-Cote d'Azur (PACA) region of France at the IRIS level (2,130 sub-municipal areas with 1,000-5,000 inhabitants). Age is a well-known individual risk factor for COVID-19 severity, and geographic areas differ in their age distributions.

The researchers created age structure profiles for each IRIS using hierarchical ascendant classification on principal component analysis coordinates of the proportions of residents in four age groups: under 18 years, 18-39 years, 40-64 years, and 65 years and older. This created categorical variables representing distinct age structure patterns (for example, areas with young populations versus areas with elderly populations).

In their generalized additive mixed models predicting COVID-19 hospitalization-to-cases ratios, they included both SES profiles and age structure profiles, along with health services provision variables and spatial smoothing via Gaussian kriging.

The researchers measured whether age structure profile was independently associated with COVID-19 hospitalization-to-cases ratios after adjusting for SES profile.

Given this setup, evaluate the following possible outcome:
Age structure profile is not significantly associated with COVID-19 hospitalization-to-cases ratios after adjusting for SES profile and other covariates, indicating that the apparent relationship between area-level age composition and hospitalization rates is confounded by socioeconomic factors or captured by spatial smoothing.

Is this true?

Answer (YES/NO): NO